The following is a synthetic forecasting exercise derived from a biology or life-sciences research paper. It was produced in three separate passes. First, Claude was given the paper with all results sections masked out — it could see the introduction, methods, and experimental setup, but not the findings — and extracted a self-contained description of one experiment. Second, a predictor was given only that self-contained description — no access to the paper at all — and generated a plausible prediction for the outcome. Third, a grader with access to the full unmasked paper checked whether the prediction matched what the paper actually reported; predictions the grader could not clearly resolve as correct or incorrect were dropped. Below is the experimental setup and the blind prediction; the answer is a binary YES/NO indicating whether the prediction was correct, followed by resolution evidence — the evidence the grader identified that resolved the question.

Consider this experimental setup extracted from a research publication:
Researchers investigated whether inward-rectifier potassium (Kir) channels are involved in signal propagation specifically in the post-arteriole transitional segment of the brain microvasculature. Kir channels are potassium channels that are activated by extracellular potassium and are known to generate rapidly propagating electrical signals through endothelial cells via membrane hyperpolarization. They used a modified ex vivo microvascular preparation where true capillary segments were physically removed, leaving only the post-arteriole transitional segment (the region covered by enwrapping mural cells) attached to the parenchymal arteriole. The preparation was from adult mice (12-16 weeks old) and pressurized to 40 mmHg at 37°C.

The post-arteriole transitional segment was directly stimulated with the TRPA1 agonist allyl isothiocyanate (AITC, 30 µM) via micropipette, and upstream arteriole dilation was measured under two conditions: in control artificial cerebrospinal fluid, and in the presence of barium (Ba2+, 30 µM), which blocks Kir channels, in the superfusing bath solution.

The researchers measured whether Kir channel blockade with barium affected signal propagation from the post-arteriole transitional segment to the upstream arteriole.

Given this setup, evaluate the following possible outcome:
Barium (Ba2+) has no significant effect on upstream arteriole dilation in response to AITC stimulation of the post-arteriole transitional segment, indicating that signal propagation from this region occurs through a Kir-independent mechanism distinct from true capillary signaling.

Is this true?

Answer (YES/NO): NO